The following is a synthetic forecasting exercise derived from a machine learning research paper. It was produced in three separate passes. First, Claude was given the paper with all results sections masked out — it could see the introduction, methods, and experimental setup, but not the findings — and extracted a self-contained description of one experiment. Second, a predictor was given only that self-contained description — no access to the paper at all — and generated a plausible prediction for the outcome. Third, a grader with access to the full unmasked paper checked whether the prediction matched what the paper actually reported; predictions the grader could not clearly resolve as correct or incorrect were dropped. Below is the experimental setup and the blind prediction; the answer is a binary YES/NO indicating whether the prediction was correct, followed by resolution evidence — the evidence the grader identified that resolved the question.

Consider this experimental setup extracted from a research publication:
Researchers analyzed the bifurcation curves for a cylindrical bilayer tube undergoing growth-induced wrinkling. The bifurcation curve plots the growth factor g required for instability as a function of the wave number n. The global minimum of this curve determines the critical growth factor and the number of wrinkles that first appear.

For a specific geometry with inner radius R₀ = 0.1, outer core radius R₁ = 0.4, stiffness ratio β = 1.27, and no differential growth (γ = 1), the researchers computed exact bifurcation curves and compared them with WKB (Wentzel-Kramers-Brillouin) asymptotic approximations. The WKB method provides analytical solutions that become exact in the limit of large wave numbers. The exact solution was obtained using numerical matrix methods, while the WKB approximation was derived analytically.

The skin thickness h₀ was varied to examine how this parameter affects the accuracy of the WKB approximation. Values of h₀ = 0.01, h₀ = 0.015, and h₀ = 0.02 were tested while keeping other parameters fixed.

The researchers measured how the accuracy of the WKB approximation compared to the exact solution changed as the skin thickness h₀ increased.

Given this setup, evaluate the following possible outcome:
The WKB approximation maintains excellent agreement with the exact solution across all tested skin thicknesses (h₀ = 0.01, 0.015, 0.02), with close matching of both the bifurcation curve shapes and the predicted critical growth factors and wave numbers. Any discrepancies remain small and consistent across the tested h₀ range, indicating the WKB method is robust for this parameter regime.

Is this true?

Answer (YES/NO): YES